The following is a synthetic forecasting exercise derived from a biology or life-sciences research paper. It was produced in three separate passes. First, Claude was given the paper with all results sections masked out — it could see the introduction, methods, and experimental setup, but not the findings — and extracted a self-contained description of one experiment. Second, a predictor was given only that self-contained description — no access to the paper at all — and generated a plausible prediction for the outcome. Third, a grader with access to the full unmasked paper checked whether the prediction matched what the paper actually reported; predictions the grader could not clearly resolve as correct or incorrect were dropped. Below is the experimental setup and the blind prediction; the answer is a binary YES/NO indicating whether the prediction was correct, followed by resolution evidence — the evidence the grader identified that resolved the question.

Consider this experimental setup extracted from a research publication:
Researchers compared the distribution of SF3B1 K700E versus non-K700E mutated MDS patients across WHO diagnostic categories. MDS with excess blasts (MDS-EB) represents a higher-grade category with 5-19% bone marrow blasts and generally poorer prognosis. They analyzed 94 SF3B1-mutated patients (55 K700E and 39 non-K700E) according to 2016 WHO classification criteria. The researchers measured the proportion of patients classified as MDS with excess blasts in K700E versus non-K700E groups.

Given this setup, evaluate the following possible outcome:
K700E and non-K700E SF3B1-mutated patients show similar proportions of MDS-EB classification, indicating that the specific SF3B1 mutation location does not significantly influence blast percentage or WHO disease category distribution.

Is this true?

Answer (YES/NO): NO